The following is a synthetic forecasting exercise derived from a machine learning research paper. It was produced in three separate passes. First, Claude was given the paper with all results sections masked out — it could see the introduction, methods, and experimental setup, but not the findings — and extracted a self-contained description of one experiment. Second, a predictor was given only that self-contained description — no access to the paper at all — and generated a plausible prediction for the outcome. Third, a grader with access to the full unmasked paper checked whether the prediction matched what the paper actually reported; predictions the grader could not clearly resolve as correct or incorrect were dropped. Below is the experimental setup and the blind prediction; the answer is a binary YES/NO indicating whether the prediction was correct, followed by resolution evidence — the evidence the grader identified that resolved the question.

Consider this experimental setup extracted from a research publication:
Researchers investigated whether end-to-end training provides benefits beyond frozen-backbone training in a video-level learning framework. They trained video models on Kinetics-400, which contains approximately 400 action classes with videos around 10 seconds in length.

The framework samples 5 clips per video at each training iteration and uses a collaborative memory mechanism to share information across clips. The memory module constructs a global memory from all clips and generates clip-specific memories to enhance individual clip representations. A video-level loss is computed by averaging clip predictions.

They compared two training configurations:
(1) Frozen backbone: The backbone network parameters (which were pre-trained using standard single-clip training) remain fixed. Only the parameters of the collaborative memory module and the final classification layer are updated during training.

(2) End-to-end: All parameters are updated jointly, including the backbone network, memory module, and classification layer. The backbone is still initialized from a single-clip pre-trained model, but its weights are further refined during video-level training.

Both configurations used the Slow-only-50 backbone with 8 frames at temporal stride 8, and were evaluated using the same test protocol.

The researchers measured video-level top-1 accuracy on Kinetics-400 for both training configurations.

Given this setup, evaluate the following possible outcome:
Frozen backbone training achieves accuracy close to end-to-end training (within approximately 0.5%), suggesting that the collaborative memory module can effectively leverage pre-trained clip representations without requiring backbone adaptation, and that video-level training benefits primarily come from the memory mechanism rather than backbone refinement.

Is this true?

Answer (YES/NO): NO